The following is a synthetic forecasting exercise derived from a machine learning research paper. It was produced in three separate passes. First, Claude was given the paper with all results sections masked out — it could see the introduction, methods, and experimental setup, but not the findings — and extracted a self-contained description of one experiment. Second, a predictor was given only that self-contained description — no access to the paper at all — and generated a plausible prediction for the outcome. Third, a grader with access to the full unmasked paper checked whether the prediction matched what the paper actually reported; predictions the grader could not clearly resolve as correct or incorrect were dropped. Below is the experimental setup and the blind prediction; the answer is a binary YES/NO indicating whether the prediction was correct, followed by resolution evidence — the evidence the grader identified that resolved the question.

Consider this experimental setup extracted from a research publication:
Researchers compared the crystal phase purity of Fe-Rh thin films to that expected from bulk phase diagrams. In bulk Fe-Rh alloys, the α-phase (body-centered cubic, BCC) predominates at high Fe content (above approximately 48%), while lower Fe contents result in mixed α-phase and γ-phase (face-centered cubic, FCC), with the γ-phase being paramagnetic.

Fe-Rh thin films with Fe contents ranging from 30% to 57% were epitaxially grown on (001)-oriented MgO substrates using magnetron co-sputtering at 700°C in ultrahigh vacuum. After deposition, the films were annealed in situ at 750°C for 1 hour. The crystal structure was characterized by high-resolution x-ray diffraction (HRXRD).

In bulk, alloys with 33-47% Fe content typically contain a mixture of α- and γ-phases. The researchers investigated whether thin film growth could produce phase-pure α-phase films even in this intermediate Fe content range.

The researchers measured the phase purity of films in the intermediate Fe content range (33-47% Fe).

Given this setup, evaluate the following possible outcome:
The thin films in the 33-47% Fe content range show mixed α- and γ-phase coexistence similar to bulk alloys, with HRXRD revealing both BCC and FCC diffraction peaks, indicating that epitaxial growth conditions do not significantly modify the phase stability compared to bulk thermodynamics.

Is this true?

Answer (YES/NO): NO